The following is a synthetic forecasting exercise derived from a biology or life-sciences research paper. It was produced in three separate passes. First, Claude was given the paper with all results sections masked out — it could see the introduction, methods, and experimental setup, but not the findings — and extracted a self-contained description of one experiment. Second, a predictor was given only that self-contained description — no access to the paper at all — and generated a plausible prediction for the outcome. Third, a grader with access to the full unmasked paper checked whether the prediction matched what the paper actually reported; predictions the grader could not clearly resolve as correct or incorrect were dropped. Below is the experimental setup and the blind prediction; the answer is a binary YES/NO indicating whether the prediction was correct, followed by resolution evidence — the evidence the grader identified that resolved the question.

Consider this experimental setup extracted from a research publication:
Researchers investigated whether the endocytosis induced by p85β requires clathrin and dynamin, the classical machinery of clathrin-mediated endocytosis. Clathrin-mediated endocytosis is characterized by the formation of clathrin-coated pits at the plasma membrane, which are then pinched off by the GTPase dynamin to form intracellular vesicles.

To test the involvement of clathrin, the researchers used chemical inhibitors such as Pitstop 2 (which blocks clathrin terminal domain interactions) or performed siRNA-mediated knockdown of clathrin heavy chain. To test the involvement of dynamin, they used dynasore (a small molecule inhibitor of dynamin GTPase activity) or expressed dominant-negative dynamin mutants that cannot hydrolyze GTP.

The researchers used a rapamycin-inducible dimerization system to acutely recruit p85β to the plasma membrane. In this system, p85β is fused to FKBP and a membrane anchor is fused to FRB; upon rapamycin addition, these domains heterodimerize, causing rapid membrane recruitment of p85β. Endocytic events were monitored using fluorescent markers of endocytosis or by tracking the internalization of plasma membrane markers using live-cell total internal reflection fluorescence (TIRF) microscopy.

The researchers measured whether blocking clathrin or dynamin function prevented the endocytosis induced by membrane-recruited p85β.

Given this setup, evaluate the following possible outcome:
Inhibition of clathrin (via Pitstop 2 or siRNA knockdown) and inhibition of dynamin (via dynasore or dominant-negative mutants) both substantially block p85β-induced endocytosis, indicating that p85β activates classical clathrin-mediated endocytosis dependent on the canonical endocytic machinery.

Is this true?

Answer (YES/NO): YES